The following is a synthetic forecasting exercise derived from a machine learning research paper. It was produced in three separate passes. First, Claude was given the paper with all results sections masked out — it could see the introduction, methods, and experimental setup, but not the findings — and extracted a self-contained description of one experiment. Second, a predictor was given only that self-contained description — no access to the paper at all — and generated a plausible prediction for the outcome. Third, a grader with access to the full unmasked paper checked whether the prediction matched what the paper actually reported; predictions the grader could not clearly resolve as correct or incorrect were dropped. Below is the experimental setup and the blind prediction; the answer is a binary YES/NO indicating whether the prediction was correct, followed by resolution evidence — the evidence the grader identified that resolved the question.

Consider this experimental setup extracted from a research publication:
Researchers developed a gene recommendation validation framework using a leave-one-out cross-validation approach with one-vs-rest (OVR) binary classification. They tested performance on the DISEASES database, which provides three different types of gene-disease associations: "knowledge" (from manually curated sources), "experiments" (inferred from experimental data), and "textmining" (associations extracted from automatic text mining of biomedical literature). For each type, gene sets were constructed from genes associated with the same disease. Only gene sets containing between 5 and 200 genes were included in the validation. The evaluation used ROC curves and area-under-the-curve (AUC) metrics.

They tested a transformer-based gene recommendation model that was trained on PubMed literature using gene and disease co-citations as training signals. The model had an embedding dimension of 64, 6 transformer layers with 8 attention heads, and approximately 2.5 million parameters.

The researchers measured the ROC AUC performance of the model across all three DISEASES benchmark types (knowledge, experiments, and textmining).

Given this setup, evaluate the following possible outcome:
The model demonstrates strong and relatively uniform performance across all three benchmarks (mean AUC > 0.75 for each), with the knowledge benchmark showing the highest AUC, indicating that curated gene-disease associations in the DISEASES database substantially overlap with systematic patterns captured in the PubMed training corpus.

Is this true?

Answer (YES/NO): NO